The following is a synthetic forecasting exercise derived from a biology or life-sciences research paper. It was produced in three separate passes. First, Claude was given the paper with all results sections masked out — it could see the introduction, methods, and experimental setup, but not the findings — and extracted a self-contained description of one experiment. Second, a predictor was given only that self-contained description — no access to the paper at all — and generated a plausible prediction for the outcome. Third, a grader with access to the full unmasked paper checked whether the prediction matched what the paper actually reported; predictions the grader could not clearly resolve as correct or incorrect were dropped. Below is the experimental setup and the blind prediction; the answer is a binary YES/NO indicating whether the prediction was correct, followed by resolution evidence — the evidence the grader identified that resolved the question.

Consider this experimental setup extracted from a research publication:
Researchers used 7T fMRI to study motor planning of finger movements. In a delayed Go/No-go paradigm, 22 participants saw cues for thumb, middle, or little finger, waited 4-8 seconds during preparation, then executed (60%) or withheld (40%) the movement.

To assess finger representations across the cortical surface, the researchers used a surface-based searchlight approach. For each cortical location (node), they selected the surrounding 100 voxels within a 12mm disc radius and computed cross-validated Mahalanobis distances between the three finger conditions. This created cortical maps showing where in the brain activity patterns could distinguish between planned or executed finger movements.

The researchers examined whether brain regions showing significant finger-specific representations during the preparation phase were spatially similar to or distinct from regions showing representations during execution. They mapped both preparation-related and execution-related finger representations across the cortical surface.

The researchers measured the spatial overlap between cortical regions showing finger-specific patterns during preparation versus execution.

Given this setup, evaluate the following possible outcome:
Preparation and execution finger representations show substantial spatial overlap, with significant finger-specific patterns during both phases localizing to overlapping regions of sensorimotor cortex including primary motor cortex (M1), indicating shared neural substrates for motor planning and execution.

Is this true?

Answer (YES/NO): YES